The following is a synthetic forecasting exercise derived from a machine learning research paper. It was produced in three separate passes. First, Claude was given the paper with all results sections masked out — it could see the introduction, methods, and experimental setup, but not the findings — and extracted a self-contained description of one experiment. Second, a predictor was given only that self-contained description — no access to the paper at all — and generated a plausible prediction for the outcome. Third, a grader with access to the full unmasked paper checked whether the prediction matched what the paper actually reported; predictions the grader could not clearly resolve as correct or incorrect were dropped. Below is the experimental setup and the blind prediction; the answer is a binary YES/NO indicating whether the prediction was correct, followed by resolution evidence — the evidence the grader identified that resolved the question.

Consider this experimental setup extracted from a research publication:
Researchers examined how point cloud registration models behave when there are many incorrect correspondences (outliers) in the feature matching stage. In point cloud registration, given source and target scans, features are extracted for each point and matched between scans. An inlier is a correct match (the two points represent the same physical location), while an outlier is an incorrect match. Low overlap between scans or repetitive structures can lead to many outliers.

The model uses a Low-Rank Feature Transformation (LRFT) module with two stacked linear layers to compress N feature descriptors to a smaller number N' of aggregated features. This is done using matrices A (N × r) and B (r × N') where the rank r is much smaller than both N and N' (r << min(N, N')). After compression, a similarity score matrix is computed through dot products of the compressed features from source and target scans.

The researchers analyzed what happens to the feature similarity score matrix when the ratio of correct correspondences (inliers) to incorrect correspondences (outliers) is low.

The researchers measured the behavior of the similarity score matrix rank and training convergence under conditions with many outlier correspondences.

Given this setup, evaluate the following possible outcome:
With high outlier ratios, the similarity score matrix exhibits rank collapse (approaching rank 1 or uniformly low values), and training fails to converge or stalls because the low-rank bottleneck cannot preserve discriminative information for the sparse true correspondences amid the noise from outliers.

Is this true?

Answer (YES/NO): NO